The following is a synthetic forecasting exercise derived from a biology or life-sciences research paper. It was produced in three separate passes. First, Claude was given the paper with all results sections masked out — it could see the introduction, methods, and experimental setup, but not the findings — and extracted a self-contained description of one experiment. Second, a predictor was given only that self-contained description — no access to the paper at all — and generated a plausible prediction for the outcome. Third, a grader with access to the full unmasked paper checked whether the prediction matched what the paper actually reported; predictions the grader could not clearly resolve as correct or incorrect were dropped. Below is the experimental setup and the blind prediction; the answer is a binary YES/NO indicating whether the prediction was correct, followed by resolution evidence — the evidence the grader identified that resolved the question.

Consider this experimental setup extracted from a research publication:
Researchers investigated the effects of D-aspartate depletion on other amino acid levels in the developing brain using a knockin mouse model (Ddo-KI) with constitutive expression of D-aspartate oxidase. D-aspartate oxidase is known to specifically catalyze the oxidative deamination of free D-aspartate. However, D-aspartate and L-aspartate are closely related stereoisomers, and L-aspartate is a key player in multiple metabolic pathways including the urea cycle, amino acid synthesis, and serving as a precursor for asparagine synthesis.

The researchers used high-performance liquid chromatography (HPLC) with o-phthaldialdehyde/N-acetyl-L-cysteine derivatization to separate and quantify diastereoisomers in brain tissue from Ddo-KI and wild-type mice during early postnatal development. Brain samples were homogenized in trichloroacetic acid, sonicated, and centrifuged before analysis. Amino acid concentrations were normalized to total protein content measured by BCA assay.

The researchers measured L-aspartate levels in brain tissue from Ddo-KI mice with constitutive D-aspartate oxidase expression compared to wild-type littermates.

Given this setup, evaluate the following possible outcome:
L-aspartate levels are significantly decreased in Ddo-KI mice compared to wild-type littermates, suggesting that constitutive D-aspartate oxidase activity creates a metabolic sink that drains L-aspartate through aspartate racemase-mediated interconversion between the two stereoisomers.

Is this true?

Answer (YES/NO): NO